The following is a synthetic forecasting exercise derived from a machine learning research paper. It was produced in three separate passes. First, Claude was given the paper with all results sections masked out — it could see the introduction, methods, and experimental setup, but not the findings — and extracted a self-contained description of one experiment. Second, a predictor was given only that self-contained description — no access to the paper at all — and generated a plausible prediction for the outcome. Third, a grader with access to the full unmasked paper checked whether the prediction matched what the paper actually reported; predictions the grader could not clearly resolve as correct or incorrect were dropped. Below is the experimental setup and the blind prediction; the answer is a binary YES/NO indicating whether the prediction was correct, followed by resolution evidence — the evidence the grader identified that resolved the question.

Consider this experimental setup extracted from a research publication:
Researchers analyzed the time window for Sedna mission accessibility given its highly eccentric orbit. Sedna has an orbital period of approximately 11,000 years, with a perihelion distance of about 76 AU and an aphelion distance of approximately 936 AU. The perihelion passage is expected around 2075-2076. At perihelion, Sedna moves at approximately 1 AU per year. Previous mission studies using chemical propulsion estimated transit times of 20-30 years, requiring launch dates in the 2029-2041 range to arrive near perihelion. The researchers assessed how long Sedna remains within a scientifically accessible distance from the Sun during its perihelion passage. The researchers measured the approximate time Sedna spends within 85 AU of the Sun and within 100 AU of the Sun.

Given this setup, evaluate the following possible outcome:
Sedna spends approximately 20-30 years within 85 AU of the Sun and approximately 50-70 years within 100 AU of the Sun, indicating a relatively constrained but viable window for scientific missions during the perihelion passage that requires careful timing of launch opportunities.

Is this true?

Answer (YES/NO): NO